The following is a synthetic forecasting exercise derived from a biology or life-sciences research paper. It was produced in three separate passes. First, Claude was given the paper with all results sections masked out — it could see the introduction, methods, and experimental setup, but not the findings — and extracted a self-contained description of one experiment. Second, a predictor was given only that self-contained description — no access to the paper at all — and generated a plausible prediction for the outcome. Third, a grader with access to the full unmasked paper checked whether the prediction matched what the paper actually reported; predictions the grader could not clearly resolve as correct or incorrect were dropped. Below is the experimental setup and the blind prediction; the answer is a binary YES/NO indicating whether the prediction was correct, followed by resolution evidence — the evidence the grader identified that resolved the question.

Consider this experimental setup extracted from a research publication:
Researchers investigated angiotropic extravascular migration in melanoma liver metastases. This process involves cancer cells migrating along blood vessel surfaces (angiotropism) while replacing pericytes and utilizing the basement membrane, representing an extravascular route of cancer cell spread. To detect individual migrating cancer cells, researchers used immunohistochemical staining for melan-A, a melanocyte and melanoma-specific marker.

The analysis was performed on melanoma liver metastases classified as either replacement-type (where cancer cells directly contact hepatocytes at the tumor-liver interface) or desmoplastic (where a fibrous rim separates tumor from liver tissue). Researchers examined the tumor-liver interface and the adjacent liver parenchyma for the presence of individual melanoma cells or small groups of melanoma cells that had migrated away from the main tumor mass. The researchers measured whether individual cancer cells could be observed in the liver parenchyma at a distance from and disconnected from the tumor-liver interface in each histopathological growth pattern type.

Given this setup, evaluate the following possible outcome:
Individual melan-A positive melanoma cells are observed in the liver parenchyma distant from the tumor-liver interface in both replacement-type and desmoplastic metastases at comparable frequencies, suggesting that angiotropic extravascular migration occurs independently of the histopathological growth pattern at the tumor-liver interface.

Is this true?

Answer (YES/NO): NO